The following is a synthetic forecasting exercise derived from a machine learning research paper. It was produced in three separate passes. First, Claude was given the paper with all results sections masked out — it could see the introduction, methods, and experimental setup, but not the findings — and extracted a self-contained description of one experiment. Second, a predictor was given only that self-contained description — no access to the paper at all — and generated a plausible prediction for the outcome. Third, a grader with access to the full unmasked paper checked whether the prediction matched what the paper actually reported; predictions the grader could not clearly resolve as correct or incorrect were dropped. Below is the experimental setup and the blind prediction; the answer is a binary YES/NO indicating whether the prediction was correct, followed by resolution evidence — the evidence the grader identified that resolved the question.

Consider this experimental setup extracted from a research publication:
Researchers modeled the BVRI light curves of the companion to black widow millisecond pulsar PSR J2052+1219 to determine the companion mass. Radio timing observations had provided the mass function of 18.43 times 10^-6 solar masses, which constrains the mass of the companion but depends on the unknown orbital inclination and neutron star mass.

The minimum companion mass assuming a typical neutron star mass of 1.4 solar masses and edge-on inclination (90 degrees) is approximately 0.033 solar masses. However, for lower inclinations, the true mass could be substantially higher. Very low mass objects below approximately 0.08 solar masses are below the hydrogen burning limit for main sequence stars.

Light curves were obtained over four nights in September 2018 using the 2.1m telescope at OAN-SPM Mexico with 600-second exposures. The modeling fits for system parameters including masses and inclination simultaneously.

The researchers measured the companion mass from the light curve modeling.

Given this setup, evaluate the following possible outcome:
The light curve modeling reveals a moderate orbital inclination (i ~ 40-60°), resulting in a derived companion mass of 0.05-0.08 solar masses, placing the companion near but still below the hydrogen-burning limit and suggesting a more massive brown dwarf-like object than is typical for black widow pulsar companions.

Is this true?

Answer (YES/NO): NO